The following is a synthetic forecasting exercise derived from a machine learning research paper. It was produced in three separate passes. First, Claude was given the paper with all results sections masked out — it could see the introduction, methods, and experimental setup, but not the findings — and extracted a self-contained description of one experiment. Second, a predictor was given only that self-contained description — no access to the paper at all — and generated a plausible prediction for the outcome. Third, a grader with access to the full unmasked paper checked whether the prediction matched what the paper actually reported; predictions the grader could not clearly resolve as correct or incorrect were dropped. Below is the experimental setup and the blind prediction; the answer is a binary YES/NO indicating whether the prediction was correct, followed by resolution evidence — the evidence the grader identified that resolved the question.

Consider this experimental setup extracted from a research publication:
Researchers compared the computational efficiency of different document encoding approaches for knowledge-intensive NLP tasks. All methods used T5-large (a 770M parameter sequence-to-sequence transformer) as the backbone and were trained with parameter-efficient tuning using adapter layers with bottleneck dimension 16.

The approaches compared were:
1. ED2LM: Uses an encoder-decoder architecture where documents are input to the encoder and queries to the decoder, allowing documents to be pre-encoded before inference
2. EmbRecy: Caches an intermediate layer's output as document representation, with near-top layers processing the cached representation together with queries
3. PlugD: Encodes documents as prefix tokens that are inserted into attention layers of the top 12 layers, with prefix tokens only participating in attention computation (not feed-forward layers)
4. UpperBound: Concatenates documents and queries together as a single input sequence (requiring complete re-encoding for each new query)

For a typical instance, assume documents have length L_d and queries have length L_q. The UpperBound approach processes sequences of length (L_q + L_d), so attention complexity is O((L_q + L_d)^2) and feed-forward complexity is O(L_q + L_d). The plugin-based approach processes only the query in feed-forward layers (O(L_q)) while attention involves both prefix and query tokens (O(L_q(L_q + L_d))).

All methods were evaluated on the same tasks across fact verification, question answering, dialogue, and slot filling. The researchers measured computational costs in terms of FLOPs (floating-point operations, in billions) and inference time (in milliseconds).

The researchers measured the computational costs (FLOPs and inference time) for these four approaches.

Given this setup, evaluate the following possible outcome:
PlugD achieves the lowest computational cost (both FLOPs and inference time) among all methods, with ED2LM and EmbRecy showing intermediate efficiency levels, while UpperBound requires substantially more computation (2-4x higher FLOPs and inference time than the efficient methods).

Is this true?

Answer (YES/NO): NO